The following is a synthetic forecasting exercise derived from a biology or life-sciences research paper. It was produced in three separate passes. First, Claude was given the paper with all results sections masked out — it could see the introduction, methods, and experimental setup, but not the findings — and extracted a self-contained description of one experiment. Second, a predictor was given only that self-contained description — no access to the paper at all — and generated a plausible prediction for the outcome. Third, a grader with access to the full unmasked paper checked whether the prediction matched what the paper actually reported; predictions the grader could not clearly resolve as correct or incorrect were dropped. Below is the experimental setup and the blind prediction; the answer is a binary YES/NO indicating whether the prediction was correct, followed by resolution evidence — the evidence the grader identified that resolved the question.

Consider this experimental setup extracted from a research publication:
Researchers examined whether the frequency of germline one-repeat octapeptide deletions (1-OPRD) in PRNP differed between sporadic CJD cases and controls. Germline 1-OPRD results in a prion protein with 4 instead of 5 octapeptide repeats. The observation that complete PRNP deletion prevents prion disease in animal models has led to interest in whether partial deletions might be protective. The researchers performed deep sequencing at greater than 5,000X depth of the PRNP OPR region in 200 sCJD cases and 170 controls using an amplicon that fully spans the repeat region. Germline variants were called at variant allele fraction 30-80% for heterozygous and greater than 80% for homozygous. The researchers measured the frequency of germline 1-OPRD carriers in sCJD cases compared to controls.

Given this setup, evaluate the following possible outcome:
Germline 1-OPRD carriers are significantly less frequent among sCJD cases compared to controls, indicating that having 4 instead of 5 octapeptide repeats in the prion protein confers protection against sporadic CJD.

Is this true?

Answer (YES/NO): NO